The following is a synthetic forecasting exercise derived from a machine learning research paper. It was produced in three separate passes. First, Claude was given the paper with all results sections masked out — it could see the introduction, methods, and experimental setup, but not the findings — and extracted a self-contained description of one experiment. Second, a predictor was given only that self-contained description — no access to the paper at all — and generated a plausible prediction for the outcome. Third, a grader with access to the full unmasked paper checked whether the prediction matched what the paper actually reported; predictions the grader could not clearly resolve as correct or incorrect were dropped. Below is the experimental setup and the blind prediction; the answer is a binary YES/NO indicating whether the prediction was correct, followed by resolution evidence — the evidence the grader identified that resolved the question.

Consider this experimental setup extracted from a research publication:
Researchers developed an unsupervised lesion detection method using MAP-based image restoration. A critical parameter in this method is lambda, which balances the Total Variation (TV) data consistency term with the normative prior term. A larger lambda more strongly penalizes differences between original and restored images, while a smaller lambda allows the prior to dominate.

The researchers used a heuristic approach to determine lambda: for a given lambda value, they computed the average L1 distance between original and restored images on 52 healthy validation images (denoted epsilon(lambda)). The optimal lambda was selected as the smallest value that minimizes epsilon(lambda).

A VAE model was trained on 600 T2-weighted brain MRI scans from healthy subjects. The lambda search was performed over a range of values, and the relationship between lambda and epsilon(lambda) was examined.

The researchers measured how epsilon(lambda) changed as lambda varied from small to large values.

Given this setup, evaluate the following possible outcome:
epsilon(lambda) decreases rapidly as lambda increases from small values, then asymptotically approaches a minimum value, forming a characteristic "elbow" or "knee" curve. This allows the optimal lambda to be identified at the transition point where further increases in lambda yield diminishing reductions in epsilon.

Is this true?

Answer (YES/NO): NO